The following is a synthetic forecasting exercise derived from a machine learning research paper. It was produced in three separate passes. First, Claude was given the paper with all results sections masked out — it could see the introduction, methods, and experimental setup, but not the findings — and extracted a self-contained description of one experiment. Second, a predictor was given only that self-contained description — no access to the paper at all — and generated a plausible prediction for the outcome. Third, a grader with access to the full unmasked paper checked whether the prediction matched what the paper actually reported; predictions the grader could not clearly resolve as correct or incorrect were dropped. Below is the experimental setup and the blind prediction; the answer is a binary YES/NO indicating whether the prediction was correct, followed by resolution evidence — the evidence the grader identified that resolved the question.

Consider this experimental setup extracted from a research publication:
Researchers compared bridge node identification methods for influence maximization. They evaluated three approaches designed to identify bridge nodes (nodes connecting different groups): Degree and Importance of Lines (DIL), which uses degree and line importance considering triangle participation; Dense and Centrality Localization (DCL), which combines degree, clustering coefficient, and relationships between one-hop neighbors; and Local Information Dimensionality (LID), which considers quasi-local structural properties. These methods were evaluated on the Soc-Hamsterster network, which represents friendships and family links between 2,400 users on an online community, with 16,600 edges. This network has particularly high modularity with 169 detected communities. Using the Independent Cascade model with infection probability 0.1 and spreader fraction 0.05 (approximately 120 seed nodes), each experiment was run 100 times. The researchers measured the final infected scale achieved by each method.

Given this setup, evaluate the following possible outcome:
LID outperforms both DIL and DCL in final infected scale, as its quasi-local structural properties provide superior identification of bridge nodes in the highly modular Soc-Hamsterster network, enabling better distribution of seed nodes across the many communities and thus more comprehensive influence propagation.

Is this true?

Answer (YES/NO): NO